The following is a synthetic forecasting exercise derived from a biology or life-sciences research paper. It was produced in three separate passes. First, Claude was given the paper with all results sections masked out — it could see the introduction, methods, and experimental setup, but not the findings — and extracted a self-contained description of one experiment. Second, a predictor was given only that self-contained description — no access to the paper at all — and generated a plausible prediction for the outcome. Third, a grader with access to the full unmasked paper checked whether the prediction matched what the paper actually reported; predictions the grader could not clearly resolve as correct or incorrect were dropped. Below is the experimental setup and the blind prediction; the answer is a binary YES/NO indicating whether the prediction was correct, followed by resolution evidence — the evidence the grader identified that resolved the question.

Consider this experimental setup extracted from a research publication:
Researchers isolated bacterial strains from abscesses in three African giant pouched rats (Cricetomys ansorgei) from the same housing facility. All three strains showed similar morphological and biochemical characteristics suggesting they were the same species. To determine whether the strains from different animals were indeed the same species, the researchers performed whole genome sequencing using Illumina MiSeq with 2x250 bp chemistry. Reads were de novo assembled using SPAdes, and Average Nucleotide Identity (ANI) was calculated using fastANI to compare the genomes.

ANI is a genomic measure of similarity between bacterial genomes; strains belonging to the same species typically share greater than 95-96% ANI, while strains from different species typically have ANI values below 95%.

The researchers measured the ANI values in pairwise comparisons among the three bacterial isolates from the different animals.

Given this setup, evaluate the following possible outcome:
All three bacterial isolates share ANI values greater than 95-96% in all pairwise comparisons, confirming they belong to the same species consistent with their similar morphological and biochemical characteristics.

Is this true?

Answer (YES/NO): YES